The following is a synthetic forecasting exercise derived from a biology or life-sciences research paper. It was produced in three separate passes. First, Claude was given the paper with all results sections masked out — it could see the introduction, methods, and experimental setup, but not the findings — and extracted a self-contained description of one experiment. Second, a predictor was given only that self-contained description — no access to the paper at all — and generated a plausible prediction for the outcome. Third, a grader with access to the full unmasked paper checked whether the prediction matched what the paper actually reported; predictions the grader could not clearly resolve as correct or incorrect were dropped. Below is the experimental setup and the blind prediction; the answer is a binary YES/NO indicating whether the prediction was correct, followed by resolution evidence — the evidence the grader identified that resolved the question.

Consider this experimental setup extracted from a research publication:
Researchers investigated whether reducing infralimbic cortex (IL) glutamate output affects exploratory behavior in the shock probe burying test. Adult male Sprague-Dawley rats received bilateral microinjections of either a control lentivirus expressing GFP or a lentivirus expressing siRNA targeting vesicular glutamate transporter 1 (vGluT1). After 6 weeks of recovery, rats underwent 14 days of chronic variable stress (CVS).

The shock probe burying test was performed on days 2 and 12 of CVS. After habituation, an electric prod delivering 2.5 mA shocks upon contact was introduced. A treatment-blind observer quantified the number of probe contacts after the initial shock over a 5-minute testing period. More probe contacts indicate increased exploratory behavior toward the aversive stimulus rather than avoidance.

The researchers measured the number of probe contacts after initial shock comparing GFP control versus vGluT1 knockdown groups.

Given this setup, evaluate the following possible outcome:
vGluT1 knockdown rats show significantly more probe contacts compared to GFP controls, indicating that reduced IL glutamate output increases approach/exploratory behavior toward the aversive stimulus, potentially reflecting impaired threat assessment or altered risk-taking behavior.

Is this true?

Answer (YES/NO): YES